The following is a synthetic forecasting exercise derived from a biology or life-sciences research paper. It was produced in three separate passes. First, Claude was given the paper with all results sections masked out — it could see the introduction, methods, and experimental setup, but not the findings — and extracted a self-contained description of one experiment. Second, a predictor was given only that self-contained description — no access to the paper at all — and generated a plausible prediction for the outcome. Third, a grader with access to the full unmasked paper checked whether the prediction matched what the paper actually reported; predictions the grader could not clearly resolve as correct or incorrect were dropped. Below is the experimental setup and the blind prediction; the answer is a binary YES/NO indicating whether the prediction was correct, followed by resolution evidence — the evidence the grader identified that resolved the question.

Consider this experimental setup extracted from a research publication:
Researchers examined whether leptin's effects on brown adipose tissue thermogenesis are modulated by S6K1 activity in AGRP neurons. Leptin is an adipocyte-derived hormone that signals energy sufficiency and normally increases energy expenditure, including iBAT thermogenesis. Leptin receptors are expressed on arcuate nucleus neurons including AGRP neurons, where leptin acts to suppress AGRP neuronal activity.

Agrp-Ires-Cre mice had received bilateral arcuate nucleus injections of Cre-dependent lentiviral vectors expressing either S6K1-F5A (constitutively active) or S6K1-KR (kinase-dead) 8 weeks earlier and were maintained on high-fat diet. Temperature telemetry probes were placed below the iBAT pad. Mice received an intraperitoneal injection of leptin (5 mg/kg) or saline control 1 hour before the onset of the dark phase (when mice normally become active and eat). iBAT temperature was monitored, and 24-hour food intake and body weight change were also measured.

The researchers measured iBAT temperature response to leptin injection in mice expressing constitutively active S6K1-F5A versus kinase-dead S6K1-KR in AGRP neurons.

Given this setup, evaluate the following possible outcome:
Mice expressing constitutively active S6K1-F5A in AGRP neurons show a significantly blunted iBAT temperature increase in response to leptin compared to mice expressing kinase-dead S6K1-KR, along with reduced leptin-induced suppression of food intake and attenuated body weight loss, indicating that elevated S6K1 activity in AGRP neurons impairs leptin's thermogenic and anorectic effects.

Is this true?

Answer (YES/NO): NO